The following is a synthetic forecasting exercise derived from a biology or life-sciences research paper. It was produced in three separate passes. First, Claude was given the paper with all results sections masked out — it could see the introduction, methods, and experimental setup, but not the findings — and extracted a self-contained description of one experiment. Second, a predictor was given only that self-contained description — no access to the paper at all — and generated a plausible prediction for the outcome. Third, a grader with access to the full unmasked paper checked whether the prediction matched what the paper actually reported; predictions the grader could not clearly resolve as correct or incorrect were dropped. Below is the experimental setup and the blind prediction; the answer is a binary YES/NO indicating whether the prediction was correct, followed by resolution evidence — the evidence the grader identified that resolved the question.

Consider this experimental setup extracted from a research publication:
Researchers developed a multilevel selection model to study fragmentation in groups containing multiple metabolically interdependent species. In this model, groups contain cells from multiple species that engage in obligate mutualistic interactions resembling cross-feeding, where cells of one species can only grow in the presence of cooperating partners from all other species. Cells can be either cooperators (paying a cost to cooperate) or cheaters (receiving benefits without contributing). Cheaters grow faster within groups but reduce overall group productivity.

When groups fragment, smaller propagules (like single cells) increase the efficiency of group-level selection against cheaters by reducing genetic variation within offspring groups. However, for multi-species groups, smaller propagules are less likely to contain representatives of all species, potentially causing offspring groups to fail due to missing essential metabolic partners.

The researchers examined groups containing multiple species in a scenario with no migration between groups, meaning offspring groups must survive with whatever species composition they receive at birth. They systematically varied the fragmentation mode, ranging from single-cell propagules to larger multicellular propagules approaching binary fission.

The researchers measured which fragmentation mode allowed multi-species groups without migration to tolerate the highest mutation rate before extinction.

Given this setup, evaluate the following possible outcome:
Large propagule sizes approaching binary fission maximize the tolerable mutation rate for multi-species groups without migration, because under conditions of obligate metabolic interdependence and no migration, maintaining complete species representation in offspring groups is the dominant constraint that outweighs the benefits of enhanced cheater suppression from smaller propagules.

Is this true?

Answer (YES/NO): YES